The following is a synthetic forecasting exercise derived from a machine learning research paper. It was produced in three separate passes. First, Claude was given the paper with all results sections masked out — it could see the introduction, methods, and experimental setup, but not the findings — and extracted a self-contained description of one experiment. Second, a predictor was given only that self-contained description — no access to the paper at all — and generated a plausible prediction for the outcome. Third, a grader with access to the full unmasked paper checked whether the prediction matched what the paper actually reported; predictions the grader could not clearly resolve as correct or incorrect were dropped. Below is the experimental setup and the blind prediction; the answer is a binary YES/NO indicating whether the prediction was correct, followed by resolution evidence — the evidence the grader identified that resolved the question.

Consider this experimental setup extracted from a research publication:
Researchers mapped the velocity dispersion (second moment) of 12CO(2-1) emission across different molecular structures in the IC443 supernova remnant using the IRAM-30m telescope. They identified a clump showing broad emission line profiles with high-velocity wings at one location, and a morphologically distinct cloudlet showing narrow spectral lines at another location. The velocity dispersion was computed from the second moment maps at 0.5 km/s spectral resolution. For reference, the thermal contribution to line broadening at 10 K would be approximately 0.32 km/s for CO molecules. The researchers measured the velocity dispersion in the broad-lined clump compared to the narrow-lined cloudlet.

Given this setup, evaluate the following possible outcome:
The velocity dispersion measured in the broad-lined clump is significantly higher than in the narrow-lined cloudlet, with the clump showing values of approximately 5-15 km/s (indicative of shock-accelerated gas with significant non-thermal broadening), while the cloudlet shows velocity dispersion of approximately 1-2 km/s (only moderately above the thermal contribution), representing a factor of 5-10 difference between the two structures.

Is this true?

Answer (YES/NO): NO